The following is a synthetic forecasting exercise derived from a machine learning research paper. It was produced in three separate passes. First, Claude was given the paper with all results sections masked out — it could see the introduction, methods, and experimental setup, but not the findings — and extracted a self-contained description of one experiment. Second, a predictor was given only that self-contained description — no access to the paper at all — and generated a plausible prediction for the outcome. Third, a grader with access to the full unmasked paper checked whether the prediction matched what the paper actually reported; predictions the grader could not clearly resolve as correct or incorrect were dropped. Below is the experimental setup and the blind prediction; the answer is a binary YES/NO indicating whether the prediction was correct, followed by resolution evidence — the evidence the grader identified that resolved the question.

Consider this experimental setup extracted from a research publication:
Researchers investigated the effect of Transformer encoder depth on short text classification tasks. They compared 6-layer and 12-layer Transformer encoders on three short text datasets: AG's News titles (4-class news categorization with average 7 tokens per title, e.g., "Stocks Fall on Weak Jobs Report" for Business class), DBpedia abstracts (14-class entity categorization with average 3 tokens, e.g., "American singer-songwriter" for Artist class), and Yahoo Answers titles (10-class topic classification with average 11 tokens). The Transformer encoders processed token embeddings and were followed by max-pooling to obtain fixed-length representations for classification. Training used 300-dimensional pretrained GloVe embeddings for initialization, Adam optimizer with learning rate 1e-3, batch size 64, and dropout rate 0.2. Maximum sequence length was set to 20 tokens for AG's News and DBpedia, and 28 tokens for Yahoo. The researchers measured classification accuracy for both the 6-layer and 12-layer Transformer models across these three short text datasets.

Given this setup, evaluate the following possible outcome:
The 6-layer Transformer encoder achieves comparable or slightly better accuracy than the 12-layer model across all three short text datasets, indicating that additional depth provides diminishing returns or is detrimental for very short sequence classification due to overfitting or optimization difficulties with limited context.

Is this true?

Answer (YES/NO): NO